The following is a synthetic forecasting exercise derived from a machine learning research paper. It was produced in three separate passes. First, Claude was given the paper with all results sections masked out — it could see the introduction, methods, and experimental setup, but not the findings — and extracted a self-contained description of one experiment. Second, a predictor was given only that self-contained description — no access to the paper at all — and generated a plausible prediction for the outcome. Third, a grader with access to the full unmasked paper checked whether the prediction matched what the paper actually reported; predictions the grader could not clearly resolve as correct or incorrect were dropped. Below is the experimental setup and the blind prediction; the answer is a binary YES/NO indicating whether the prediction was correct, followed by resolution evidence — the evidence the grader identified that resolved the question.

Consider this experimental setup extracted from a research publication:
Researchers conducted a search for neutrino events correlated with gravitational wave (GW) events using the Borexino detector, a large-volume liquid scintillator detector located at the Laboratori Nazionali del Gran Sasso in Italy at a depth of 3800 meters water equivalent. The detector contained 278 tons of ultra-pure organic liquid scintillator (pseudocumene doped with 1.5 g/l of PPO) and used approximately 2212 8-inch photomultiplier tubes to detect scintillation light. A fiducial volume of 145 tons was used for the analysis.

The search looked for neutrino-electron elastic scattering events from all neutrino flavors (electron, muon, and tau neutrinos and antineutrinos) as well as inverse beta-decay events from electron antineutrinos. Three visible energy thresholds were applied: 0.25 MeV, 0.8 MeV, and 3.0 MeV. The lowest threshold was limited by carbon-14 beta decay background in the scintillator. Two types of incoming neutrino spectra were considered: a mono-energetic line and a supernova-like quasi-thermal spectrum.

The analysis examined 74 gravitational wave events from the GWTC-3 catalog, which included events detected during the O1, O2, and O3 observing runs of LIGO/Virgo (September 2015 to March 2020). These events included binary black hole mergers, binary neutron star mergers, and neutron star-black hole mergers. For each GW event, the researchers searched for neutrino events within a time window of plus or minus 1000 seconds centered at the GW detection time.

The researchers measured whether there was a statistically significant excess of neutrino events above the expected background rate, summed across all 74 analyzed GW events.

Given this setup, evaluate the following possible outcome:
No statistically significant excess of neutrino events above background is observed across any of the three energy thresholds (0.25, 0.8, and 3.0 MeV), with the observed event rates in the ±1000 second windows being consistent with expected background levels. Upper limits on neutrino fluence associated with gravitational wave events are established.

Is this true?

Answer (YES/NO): YES